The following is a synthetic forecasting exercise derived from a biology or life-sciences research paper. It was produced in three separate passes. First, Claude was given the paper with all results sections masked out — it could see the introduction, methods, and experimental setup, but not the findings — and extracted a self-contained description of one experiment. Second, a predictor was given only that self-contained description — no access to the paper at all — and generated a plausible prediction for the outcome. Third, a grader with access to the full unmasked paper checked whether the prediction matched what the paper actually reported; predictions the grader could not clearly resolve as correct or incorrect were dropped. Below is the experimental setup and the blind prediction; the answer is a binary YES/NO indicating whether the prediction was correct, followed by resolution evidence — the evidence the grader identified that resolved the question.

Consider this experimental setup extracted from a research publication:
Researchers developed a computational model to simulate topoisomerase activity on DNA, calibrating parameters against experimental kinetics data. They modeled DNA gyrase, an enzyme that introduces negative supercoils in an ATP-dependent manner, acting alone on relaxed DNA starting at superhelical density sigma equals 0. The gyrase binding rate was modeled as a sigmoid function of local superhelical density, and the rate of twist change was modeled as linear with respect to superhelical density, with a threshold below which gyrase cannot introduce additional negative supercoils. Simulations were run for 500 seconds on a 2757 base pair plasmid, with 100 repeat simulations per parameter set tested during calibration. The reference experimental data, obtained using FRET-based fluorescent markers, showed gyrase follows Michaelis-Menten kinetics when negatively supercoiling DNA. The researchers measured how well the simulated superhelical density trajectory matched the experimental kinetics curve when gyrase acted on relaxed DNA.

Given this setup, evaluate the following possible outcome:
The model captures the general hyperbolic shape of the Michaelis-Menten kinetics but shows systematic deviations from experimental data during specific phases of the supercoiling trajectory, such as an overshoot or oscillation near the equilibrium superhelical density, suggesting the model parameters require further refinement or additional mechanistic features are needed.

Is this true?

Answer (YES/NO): YES